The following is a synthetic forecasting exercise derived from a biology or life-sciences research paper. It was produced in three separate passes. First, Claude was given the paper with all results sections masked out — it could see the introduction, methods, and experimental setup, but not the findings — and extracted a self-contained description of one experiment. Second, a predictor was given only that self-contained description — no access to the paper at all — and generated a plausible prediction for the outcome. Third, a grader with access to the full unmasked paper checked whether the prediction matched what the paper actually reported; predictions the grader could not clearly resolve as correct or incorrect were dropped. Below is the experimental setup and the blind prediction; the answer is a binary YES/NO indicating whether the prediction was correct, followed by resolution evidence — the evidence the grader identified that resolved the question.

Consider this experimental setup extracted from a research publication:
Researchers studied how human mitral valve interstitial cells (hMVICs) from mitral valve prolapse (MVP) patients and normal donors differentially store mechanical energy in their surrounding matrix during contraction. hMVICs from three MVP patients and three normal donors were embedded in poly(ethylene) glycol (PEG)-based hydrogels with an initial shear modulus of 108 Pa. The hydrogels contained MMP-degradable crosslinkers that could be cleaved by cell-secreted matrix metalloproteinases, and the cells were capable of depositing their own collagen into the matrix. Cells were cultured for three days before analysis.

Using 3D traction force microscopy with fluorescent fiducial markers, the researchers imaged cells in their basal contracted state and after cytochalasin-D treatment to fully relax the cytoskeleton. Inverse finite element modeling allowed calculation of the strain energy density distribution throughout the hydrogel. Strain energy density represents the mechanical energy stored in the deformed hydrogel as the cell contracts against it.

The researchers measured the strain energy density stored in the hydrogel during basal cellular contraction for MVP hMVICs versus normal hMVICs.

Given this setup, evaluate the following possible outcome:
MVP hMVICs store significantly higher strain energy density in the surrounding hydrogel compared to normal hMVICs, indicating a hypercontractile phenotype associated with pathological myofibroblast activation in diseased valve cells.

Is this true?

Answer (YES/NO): NO